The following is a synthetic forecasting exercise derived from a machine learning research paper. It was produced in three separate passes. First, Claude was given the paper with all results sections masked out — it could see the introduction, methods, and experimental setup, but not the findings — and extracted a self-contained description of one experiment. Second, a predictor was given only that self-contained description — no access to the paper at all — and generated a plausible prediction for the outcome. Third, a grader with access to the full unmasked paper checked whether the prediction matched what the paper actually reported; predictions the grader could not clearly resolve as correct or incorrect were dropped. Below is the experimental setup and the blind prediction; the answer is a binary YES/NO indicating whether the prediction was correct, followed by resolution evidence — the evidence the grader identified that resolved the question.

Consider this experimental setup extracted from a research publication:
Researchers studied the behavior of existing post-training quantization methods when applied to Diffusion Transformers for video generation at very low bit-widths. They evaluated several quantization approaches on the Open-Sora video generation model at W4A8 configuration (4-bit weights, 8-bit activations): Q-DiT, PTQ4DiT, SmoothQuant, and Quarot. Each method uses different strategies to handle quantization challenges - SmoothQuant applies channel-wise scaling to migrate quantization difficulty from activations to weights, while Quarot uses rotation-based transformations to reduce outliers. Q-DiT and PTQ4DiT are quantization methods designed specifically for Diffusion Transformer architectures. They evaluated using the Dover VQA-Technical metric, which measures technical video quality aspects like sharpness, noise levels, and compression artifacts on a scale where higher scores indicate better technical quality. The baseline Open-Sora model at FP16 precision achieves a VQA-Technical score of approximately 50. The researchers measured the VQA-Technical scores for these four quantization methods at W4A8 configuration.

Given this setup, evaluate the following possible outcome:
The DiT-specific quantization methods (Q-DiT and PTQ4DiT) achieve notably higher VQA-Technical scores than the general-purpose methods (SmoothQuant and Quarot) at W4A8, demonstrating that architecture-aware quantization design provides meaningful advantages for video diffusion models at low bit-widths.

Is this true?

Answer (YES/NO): NO